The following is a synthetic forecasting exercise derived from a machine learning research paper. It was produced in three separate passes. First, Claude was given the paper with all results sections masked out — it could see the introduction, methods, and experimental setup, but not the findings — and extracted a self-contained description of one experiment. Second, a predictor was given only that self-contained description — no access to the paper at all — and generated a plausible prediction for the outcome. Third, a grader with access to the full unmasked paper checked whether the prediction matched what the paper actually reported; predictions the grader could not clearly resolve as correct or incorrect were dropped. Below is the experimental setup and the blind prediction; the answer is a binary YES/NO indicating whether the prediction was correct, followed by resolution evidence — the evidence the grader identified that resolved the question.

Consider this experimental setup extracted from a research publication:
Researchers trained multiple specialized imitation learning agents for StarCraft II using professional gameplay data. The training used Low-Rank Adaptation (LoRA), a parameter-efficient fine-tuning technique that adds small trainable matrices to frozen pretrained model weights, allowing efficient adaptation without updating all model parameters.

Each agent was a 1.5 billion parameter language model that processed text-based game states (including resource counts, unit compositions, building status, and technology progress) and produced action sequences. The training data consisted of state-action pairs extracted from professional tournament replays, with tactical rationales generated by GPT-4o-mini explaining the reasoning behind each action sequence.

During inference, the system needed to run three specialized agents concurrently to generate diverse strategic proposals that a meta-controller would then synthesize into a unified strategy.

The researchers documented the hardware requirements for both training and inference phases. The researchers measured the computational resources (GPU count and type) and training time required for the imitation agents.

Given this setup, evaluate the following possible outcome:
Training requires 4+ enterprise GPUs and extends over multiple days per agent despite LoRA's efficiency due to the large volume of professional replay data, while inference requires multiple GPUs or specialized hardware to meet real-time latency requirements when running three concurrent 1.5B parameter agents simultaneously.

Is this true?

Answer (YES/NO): NO